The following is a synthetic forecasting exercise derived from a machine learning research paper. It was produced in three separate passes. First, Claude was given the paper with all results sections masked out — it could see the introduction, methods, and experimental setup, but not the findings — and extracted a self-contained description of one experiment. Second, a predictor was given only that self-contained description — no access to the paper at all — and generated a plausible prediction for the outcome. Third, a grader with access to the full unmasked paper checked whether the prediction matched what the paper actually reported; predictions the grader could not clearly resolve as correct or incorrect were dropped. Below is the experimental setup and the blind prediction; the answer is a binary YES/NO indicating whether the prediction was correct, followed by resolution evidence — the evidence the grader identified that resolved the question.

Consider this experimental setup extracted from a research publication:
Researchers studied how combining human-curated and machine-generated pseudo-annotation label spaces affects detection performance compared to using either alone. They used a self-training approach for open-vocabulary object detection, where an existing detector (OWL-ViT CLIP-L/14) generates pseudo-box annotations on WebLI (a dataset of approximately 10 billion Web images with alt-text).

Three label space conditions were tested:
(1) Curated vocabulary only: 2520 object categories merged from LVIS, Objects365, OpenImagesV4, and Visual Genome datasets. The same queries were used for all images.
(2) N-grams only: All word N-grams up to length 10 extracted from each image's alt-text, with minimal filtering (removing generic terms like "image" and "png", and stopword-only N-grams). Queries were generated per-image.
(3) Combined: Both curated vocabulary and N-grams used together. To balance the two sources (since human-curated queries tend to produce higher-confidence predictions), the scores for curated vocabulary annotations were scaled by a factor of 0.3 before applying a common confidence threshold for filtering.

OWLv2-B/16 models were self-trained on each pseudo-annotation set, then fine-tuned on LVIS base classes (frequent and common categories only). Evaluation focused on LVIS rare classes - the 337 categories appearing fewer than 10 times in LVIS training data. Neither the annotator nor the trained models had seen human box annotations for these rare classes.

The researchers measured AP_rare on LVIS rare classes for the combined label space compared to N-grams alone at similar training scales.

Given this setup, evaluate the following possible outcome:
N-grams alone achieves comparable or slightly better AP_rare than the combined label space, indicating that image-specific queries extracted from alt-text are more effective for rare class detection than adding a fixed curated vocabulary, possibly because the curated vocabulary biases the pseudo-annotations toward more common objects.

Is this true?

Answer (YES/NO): NO